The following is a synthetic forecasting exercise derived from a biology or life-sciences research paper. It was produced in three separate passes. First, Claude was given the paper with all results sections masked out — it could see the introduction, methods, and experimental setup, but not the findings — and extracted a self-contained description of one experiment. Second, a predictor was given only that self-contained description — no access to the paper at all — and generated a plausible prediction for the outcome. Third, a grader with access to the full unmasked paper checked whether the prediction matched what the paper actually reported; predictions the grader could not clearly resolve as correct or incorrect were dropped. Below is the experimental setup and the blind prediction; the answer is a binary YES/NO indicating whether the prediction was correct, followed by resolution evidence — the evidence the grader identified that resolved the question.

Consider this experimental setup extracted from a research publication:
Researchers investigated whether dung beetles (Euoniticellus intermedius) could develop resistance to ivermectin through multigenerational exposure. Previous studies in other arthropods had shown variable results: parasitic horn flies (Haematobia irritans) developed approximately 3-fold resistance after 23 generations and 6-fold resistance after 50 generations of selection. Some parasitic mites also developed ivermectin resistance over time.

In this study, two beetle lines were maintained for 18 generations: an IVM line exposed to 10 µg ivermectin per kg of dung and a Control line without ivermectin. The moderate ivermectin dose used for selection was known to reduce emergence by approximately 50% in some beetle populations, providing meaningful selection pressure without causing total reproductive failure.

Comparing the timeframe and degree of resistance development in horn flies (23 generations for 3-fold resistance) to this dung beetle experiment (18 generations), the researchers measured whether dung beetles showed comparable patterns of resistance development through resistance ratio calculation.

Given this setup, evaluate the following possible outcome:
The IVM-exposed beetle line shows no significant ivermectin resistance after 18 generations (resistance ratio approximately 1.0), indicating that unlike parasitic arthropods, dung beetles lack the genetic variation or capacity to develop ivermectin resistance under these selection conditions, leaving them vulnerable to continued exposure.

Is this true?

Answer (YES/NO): NO